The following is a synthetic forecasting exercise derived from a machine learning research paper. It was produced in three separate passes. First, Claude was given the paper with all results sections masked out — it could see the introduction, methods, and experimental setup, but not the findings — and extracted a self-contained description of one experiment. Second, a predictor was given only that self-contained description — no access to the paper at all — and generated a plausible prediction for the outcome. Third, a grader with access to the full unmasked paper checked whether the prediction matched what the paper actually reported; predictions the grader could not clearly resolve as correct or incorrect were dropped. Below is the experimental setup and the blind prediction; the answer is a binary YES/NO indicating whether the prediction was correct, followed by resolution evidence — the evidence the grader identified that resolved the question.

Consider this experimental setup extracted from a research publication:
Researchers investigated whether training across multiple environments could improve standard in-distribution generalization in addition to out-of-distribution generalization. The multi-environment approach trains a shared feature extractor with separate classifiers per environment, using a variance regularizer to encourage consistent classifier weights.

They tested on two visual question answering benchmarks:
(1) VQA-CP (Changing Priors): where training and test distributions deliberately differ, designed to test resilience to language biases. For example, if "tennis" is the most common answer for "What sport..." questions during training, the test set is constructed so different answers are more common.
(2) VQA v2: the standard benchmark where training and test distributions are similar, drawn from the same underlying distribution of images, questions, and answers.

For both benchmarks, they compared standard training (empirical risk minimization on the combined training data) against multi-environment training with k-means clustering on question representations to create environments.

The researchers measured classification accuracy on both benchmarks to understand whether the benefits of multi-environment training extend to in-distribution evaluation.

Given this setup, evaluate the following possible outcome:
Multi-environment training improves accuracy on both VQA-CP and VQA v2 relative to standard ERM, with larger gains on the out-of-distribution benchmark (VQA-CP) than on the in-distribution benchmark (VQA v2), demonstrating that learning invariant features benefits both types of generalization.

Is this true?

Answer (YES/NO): YES